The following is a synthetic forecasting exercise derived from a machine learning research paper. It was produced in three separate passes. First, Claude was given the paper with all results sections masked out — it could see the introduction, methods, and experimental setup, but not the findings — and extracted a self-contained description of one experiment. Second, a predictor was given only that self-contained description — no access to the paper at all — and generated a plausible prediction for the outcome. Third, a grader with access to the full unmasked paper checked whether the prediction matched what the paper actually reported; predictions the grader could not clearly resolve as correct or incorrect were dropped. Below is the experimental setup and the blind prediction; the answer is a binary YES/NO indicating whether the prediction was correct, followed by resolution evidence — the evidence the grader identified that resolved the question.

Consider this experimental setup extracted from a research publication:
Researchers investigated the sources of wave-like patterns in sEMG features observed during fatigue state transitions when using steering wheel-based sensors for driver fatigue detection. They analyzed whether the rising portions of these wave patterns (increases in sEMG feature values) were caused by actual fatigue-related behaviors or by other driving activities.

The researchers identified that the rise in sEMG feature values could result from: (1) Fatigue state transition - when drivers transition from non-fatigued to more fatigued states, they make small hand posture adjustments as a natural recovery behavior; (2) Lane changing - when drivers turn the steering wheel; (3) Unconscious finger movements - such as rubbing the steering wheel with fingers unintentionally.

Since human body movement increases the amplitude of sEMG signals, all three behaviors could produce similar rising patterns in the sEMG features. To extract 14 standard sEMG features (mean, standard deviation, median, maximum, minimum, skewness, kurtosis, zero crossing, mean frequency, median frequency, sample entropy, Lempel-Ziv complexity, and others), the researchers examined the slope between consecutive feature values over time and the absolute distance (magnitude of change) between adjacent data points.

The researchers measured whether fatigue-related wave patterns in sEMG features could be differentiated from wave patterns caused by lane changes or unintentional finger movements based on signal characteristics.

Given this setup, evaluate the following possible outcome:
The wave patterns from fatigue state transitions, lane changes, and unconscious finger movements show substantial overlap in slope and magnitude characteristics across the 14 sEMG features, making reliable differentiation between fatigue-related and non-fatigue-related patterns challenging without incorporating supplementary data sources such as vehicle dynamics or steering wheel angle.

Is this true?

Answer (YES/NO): NO